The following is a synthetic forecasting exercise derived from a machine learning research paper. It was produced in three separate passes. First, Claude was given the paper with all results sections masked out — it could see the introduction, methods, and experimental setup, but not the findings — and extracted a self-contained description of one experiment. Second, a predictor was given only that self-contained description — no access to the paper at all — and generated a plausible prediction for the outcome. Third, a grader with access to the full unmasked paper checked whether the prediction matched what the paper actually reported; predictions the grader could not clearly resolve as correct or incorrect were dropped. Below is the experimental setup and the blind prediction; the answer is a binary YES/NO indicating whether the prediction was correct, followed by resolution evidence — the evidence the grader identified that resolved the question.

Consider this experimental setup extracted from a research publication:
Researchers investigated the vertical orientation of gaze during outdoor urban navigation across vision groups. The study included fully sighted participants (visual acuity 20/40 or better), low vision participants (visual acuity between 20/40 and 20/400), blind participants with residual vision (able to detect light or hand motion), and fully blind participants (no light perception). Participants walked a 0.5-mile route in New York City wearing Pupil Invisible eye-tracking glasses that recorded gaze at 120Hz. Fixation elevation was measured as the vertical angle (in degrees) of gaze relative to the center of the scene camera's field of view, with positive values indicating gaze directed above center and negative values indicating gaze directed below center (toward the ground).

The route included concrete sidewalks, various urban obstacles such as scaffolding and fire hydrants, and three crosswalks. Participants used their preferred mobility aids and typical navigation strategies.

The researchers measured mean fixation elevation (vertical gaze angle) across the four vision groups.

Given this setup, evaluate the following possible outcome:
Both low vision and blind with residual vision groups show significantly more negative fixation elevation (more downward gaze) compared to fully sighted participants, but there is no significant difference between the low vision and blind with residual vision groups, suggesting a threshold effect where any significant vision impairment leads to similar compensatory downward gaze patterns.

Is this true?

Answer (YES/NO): NO